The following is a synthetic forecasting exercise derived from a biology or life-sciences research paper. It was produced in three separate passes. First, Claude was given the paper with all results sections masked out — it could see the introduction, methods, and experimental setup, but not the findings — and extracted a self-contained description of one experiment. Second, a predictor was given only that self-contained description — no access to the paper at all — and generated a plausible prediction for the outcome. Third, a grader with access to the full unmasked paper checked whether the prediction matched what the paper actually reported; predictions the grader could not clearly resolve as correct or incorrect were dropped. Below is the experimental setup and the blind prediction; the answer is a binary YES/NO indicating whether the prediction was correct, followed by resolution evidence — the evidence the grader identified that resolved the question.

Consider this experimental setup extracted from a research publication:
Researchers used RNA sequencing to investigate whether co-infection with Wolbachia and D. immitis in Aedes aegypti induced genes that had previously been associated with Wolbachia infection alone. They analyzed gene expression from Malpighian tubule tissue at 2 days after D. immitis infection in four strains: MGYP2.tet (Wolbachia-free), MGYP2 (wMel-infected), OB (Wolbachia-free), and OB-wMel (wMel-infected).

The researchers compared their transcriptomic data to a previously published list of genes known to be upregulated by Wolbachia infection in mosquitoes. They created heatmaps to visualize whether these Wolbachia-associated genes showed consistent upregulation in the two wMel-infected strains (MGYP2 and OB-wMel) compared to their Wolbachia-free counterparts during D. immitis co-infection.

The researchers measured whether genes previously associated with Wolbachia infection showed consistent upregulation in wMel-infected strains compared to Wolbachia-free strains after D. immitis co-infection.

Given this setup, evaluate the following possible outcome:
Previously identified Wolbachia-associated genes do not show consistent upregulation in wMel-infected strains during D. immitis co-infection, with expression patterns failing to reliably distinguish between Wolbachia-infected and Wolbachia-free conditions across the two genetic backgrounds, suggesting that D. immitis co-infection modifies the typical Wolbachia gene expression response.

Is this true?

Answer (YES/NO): YES